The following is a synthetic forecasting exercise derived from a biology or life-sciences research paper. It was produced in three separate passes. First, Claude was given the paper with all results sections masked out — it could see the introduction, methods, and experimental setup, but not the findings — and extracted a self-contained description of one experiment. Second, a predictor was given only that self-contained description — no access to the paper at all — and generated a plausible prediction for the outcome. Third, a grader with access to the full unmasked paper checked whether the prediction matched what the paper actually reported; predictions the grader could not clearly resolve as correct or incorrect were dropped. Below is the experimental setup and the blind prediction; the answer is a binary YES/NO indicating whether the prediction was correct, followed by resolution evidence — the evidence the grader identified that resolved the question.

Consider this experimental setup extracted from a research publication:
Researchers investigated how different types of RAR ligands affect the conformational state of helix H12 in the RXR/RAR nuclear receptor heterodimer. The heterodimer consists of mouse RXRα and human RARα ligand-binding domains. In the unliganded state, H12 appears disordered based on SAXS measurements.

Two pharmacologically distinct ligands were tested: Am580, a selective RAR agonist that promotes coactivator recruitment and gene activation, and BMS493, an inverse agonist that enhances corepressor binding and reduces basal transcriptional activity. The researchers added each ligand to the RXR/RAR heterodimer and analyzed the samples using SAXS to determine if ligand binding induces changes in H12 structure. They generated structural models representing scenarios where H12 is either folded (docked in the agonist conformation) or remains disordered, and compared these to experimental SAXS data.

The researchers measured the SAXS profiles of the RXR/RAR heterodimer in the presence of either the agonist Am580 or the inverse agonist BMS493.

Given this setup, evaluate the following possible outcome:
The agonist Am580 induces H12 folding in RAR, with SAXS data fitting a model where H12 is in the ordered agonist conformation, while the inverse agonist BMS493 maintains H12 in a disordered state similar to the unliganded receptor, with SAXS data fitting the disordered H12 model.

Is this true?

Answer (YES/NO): YES